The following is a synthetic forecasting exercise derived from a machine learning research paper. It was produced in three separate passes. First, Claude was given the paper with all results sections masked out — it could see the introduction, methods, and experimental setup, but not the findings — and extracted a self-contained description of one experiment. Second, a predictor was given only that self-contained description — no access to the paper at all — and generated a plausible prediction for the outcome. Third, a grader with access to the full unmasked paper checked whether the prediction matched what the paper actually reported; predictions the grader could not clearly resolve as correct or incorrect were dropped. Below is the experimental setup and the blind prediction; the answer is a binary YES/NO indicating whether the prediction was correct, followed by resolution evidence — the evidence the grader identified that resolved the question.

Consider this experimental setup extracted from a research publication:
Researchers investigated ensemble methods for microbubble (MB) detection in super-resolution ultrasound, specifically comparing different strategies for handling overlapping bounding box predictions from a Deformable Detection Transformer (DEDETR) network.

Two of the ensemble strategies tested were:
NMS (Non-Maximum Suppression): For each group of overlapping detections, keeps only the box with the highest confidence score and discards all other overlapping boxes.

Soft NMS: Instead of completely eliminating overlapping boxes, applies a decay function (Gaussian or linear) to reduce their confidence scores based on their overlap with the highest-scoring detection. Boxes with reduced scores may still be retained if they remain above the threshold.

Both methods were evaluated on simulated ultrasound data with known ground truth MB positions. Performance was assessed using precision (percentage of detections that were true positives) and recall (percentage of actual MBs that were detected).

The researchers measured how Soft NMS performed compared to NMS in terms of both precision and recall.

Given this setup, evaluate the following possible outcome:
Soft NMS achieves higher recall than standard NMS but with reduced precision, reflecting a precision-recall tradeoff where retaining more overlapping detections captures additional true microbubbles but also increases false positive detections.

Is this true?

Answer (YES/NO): YES